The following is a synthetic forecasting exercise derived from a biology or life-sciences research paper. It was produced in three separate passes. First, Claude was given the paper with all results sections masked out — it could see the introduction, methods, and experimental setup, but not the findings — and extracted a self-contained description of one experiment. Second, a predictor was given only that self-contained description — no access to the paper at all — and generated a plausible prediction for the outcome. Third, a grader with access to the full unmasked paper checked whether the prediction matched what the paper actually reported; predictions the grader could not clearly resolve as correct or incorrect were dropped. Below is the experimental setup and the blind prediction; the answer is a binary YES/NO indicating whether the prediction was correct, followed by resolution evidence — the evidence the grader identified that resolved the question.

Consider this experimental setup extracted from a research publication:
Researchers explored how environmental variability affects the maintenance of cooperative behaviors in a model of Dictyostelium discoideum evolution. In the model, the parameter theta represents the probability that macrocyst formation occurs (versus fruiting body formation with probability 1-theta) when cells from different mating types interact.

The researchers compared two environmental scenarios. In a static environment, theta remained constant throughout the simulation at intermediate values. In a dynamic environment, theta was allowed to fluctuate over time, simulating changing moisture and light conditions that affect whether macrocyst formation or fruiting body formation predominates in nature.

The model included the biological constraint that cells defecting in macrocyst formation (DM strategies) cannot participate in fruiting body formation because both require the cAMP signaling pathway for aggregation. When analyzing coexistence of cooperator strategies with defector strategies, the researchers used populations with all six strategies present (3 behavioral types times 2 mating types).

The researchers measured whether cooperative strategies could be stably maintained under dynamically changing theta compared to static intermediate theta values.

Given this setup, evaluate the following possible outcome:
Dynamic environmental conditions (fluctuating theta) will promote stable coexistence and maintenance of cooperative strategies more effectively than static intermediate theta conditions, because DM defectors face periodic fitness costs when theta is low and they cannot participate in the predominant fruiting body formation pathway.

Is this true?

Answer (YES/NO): NO